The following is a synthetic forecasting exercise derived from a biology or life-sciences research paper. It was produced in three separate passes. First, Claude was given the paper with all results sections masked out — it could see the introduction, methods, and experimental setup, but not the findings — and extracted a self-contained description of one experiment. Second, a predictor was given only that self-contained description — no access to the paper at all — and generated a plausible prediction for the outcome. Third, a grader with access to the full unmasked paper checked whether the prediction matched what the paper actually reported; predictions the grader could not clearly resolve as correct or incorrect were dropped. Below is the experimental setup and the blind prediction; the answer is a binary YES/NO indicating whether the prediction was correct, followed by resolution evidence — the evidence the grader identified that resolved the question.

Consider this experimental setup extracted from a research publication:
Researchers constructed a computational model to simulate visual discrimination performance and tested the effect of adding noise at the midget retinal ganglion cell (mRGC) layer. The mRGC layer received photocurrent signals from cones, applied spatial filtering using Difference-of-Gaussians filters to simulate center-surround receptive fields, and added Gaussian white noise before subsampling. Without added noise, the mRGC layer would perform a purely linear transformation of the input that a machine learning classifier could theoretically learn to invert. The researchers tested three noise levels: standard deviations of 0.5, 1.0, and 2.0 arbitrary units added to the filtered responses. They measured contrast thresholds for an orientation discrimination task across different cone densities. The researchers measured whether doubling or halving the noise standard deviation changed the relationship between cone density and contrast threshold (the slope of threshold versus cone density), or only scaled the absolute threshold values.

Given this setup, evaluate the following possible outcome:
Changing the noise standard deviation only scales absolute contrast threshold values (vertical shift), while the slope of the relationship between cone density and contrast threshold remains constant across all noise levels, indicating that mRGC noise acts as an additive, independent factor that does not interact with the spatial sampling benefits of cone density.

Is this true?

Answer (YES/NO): YES